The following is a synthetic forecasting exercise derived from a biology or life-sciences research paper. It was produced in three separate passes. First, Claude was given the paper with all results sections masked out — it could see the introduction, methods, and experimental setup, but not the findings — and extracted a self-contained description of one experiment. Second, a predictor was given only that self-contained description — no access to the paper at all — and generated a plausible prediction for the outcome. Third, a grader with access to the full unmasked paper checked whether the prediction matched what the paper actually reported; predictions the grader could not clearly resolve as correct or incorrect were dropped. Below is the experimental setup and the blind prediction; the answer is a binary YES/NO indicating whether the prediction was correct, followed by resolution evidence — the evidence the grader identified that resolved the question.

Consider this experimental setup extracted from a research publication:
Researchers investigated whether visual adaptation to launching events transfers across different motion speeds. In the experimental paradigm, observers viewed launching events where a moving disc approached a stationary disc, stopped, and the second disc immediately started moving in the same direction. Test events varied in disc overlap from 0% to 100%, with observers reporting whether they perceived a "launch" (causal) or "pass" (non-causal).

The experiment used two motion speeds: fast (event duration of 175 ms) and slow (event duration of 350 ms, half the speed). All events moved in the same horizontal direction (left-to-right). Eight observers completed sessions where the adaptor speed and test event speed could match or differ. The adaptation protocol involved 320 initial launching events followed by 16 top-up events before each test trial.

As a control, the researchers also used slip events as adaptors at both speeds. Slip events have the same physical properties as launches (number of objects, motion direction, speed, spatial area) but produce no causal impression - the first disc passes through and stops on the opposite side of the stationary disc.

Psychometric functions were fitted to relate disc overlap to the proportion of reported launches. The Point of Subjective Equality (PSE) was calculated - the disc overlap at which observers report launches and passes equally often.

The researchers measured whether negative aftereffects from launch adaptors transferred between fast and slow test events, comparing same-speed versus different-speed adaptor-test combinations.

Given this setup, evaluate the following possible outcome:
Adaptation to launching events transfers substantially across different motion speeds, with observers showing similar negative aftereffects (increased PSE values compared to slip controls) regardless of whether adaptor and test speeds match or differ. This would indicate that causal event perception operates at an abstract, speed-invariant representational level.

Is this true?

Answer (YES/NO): NO